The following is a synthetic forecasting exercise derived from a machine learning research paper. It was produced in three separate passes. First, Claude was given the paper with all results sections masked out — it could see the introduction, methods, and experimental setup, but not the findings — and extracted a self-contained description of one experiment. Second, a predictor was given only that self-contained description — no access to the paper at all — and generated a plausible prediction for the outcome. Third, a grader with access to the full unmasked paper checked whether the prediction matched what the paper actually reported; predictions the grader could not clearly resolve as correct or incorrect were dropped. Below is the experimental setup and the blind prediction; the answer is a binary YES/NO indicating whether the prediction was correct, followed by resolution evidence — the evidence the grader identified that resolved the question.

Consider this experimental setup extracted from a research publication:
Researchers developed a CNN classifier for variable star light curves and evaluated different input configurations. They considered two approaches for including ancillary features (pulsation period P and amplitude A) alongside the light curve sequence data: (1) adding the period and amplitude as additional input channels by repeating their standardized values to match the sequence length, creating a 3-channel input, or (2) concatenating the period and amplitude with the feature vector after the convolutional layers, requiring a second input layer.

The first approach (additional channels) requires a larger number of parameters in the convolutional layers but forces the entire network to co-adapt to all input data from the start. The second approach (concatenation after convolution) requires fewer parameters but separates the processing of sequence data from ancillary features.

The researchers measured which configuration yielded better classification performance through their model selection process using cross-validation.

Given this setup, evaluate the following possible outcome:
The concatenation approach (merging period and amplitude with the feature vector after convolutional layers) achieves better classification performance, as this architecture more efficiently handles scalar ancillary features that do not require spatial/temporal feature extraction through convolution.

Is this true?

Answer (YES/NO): NO